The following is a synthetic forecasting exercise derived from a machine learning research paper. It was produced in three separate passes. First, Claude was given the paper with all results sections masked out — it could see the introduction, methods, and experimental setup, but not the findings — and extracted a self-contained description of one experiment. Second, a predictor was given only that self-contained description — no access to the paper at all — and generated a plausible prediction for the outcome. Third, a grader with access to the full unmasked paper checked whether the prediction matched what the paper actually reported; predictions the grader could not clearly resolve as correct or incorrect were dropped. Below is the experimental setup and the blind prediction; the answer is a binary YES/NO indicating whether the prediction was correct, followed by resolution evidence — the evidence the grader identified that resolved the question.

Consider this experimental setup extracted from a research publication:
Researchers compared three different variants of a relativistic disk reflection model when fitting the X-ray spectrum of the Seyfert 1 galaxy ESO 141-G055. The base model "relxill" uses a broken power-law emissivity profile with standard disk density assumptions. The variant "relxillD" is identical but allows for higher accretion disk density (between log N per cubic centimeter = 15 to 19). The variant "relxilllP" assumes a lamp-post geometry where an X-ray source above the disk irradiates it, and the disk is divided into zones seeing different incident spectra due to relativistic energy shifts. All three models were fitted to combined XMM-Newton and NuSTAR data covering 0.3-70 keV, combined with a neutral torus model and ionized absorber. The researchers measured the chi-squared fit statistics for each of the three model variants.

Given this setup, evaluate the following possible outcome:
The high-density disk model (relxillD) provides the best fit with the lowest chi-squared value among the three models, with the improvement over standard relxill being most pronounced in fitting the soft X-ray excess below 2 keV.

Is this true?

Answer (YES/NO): NO